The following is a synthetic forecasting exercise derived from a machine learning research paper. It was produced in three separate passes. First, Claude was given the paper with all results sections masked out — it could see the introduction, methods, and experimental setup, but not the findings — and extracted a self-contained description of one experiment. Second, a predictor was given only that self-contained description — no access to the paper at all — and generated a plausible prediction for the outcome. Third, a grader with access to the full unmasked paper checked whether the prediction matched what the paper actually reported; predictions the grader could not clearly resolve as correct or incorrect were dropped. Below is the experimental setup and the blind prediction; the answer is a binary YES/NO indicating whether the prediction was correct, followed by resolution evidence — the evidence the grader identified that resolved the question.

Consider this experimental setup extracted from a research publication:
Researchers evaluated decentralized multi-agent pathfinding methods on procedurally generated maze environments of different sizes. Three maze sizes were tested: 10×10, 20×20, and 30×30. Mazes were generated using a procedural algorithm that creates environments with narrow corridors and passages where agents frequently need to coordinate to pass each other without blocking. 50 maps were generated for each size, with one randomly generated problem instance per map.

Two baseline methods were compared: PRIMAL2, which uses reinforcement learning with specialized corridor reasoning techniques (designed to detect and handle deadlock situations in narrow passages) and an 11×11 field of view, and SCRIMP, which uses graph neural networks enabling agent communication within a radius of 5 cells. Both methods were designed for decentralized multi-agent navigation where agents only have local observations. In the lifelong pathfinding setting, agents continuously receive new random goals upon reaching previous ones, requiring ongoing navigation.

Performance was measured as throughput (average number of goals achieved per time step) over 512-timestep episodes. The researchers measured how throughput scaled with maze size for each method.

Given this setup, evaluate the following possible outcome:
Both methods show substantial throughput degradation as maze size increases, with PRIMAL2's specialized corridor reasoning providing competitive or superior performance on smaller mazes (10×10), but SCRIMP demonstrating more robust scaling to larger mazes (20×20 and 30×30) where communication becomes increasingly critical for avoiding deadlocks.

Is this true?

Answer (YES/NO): NO